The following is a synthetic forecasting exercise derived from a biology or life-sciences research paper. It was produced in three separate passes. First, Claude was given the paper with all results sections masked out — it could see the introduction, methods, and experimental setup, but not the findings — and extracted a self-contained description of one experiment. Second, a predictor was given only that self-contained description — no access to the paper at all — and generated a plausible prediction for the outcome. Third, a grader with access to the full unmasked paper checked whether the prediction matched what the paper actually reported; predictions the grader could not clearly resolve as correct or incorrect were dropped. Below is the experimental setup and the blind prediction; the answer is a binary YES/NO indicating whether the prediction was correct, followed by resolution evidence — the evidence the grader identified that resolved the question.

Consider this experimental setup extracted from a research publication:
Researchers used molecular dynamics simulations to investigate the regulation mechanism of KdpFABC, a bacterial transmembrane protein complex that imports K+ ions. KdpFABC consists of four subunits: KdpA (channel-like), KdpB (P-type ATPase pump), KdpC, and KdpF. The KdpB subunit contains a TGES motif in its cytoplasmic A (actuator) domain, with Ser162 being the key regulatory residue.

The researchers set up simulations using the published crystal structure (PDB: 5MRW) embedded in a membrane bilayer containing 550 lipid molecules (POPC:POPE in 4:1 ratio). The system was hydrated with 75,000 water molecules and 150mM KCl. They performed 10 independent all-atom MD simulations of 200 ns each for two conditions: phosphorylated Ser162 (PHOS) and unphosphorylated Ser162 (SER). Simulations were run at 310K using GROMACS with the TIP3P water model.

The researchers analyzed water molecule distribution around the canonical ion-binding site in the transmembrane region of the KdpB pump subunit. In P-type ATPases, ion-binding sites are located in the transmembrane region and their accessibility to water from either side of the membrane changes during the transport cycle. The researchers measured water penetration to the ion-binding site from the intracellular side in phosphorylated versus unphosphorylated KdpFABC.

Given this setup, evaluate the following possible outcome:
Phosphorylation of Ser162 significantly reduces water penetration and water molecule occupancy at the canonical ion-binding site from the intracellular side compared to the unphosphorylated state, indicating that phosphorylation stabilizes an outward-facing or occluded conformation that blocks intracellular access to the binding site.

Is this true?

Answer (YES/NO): NO